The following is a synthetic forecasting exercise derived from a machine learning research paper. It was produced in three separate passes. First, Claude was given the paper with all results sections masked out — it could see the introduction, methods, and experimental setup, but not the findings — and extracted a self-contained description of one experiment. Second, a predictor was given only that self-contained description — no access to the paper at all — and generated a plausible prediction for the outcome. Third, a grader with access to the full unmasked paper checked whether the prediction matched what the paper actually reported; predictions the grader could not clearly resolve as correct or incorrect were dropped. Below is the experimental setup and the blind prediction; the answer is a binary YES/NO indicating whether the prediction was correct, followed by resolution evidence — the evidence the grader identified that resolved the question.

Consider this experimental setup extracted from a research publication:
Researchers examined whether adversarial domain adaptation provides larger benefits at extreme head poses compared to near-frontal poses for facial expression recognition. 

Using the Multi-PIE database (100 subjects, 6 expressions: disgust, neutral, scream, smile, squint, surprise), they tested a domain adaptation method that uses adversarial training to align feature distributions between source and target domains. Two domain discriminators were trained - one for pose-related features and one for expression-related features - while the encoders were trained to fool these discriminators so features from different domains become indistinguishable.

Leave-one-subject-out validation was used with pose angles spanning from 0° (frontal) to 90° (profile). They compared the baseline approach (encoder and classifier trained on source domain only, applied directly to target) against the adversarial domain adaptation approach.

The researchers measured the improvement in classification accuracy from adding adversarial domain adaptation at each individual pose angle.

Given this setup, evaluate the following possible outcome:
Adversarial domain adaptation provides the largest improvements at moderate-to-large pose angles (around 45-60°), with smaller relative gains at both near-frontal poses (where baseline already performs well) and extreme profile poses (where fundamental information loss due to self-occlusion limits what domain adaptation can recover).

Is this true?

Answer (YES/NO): NO